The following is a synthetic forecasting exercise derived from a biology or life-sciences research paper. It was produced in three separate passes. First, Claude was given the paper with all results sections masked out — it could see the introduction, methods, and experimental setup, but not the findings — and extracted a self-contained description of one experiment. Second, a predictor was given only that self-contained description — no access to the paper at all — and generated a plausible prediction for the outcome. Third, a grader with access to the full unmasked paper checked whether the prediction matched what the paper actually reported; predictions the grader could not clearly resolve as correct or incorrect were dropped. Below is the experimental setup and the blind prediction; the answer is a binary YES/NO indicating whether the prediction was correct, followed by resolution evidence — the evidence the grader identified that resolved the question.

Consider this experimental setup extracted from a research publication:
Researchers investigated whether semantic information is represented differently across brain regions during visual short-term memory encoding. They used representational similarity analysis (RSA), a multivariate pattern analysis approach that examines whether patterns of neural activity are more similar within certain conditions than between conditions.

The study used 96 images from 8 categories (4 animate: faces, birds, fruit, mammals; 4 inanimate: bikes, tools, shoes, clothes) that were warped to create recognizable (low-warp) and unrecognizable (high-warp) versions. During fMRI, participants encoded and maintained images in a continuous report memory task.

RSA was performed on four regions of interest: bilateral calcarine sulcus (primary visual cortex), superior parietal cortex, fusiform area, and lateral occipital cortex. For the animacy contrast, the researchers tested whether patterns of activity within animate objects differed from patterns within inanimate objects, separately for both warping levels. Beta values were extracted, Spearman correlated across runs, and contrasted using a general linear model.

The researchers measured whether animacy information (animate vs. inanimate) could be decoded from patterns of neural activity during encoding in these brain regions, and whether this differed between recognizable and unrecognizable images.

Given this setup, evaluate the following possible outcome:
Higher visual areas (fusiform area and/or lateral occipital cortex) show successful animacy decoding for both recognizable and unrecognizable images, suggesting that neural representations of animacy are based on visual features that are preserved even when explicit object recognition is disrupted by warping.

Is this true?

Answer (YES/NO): NO